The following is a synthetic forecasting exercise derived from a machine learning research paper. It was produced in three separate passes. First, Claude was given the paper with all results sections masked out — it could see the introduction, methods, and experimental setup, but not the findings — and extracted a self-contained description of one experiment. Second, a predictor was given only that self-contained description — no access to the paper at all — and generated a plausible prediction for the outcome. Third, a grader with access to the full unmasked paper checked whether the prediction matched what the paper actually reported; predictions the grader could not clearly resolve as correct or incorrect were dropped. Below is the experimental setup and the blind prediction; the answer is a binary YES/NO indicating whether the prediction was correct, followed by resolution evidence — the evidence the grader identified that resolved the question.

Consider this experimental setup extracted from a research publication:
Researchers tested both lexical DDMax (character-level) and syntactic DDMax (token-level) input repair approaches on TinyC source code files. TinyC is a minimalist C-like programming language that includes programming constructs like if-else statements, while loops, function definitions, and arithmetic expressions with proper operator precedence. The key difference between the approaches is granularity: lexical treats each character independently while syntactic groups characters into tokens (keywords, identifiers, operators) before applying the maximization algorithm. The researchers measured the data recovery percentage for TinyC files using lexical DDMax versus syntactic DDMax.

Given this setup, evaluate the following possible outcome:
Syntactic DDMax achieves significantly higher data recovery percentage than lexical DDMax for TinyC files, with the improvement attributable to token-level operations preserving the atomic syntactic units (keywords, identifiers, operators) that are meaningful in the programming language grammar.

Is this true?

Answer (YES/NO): NO